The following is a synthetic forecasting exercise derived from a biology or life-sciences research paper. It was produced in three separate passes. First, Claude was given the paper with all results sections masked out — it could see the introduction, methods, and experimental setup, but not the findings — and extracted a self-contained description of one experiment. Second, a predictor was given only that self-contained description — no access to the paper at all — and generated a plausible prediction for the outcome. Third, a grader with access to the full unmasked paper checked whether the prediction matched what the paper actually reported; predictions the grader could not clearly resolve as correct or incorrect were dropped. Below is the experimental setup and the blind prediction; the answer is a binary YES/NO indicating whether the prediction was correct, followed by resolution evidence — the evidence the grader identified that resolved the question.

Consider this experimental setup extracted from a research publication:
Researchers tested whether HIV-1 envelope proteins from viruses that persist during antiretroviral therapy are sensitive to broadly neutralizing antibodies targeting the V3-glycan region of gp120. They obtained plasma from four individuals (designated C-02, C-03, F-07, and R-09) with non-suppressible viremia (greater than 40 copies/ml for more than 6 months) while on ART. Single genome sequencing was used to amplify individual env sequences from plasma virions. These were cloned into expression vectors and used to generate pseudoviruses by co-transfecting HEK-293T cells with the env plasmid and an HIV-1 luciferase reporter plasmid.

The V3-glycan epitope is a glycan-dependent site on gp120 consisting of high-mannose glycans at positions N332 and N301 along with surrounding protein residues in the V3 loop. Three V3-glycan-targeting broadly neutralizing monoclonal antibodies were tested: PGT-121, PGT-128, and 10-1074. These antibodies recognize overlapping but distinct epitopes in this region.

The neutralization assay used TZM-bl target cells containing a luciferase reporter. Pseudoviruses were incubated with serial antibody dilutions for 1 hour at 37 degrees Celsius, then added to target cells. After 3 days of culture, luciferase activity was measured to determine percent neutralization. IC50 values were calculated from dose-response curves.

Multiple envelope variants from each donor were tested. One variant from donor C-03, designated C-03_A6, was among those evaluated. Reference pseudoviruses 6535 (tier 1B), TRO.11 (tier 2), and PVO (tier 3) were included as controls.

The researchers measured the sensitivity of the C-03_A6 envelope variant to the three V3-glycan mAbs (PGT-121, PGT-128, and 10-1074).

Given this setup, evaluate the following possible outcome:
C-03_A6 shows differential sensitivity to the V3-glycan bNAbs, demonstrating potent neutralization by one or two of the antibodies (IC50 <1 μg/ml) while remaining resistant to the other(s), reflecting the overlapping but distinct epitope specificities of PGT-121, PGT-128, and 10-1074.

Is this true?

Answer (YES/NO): NO